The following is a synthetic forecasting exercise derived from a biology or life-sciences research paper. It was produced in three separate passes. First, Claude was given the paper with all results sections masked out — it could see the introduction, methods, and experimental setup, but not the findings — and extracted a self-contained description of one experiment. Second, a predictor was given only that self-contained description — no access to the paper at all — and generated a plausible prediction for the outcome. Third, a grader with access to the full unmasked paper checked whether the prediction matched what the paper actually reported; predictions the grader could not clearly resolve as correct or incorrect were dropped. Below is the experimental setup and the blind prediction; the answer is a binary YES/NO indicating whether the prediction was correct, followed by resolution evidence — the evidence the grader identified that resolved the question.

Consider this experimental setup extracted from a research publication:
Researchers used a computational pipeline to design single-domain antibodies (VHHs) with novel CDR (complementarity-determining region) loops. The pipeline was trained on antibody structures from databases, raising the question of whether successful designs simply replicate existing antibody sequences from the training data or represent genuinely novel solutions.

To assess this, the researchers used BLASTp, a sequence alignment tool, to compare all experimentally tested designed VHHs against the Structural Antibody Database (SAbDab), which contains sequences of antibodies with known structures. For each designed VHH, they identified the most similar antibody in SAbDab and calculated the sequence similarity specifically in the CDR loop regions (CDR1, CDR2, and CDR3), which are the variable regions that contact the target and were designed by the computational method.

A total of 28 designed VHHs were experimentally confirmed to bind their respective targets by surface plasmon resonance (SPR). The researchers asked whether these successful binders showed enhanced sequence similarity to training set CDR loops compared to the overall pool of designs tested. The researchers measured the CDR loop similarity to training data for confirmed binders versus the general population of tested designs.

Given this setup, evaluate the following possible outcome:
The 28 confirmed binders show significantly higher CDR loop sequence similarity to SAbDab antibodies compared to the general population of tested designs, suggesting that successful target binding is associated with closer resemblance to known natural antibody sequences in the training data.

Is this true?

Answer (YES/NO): NO